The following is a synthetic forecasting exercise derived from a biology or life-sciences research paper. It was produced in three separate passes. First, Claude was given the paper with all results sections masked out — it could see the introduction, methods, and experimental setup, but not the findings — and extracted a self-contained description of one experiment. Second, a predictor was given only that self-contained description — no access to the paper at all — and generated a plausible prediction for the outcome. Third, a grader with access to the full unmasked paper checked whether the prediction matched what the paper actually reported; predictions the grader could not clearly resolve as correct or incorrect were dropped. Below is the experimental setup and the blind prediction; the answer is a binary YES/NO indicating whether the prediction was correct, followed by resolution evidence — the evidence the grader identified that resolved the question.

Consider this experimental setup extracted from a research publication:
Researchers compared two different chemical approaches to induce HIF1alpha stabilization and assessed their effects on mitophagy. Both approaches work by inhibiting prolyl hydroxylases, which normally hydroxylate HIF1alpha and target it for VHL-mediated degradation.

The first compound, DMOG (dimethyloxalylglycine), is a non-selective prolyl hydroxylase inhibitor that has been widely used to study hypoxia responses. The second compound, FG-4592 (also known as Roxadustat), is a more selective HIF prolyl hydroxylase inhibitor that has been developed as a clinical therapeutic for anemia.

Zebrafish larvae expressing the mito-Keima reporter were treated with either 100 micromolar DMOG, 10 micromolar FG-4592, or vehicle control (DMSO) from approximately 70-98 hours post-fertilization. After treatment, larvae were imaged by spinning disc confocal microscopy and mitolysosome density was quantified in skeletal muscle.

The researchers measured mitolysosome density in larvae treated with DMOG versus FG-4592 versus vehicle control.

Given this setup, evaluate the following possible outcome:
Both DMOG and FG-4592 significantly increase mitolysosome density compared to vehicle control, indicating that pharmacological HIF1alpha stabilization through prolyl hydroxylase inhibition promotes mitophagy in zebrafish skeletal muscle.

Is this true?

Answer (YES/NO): YES